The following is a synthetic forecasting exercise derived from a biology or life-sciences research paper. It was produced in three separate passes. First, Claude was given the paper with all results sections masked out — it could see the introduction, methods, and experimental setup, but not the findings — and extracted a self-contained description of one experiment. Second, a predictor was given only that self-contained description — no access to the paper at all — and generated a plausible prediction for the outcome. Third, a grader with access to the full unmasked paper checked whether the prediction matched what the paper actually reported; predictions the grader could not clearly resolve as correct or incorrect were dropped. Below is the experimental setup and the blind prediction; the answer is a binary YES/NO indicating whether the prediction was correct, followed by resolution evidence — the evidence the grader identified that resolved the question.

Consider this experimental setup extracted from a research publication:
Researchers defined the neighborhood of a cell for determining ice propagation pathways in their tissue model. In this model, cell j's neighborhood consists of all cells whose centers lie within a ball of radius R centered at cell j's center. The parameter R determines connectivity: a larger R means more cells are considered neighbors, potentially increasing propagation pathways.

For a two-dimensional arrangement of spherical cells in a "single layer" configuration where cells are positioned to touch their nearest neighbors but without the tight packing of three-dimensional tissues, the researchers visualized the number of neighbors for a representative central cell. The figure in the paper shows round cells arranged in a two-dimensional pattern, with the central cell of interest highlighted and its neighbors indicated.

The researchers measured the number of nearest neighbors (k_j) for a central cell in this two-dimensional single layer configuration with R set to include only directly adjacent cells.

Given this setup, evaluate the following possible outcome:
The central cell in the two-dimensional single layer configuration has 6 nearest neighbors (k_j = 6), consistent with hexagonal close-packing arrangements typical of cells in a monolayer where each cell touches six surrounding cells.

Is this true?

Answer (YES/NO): NO